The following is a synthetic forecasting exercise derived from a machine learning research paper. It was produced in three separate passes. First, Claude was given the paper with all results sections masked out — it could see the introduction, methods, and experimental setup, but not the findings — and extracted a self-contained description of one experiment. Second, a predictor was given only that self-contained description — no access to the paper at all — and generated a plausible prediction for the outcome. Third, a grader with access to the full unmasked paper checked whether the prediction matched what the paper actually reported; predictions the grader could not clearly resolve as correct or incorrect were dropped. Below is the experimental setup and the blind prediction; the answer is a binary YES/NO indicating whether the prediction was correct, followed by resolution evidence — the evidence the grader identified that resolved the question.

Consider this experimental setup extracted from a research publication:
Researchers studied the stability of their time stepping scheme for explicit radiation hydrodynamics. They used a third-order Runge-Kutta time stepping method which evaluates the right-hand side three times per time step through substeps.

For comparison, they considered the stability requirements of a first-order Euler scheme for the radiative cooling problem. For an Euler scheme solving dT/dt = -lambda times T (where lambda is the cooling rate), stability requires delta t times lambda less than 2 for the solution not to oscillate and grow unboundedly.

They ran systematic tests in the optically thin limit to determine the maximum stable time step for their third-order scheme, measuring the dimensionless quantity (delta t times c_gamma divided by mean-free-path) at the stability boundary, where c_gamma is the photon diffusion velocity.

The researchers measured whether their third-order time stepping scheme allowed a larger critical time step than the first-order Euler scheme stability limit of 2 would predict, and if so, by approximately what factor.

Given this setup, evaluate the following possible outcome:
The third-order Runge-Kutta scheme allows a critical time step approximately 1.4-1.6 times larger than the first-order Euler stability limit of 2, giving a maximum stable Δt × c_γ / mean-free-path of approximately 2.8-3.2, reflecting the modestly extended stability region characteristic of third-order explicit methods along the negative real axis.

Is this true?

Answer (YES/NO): NO